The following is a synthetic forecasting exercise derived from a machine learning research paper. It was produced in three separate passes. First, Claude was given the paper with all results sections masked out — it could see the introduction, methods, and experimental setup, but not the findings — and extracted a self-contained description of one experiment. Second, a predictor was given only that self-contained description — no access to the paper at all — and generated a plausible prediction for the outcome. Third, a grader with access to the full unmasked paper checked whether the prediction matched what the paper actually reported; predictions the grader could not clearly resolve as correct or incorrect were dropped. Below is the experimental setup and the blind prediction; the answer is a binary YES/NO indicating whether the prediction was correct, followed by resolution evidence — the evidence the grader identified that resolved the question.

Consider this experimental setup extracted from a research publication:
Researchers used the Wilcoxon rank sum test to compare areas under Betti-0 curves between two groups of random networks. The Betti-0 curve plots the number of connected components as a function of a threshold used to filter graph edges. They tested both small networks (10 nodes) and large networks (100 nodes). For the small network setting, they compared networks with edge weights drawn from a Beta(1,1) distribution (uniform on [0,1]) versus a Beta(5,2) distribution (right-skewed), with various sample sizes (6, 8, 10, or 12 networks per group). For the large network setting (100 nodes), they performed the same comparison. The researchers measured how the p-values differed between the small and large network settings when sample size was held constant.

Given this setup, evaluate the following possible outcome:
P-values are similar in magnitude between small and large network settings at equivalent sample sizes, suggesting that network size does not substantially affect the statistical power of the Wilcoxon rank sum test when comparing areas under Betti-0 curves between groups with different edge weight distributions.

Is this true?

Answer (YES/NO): NO